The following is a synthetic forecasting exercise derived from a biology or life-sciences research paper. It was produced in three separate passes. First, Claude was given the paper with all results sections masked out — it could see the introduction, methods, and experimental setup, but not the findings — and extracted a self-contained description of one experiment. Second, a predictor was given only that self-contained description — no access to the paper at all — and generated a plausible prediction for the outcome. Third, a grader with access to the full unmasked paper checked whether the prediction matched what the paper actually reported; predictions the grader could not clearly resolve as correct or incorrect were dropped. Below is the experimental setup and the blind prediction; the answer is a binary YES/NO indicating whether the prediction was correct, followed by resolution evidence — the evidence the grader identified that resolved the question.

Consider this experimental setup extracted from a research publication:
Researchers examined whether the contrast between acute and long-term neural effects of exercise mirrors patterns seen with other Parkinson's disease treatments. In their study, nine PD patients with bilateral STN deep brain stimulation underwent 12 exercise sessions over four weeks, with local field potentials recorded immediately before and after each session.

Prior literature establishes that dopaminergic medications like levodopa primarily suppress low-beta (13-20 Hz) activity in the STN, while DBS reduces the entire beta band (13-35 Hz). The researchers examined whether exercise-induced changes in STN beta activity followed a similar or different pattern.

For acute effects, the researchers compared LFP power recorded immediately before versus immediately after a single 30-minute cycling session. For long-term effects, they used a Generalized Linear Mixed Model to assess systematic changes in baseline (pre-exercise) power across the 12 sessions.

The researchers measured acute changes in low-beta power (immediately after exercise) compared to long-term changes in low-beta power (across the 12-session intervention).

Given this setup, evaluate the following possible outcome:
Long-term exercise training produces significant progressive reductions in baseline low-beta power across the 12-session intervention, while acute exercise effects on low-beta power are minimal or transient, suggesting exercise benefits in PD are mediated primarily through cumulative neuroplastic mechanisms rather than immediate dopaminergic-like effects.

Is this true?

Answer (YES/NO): NO